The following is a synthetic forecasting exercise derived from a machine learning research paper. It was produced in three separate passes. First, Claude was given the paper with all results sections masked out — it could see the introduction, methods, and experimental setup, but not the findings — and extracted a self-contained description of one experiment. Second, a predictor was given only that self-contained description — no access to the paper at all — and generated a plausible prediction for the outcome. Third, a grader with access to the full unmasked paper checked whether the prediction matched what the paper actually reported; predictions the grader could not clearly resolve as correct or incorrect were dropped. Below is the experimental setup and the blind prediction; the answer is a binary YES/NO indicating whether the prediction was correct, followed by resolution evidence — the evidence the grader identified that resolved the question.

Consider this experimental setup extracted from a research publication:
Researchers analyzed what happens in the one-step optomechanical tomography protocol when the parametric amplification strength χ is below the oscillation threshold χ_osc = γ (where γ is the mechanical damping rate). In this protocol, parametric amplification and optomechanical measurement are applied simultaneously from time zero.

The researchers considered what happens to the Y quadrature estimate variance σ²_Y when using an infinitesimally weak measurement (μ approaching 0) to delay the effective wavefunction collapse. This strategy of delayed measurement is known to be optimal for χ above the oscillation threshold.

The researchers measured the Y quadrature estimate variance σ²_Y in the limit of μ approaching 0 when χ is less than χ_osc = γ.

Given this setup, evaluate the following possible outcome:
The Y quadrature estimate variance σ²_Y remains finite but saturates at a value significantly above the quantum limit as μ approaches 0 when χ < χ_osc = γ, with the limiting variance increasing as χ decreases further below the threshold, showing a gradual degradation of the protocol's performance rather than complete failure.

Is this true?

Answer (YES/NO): NO